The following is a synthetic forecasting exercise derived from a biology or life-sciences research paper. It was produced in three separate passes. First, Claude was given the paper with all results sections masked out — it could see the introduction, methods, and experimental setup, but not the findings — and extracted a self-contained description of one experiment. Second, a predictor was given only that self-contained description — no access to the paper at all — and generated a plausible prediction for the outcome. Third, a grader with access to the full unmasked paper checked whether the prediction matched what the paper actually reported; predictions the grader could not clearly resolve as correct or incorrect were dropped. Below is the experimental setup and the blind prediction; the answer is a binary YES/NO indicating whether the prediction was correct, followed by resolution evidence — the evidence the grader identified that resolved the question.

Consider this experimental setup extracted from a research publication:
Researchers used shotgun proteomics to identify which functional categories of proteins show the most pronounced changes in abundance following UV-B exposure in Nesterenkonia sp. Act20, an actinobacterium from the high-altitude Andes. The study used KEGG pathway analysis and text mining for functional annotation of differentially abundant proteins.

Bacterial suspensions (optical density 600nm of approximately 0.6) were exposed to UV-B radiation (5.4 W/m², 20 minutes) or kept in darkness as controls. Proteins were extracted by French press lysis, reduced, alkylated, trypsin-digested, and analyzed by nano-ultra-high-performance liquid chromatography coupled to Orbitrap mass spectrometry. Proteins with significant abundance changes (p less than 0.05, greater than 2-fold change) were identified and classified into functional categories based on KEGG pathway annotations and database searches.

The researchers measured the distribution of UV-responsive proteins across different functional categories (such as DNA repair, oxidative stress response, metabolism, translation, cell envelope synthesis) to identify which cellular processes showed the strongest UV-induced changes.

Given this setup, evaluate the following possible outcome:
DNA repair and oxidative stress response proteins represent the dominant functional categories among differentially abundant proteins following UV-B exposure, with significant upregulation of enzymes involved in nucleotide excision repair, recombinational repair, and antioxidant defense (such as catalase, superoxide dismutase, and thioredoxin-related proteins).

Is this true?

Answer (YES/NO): NO